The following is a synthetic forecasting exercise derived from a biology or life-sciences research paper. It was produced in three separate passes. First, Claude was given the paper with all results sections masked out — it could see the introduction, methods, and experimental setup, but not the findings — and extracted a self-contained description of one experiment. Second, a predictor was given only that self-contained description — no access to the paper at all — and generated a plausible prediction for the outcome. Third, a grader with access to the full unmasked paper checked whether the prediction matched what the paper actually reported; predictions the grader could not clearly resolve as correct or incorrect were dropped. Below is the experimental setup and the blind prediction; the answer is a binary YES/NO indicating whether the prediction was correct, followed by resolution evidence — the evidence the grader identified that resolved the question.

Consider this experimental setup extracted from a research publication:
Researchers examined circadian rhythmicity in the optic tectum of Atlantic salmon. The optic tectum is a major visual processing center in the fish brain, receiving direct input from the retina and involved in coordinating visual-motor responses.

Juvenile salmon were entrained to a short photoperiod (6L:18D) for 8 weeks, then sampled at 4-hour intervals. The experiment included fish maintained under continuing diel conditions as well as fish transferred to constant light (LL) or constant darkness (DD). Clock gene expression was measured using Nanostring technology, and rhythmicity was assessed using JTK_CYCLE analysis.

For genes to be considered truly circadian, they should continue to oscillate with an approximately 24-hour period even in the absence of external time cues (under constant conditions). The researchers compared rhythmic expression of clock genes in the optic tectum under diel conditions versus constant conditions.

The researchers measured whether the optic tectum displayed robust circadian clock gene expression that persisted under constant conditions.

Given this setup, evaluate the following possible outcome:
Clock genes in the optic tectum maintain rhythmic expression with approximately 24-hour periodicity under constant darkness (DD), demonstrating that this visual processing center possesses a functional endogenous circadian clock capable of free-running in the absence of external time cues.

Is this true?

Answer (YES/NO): YES